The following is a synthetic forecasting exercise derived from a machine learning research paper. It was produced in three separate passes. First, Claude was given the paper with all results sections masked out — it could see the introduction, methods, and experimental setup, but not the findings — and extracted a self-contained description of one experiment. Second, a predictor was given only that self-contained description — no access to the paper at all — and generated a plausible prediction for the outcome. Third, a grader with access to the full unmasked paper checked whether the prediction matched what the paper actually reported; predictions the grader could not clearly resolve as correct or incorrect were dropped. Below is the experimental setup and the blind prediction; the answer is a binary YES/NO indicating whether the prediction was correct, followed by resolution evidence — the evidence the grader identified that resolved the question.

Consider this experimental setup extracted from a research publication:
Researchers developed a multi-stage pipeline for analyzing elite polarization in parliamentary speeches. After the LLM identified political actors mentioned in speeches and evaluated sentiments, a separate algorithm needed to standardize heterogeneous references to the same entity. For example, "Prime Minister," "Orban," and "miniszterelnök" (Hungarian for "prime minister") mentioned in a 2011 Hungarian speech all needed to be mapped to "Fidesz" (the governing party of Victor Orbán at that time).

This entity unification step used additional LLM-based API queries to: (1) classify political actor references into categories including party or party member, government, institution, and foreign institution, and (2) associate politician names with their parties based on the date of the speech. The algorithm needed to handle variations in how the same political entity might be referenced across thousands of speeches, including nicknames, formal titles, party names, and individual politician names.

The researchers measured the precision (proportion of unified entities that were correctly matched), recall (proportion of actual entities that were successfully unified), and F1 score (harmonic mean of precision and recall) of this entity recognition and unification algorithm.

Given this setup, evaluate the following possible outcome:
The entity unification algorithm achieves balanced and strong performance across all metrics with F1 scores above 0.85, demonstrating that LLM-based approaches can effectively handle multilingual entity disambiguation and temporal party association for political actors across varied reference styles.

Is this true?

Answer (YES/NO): NO